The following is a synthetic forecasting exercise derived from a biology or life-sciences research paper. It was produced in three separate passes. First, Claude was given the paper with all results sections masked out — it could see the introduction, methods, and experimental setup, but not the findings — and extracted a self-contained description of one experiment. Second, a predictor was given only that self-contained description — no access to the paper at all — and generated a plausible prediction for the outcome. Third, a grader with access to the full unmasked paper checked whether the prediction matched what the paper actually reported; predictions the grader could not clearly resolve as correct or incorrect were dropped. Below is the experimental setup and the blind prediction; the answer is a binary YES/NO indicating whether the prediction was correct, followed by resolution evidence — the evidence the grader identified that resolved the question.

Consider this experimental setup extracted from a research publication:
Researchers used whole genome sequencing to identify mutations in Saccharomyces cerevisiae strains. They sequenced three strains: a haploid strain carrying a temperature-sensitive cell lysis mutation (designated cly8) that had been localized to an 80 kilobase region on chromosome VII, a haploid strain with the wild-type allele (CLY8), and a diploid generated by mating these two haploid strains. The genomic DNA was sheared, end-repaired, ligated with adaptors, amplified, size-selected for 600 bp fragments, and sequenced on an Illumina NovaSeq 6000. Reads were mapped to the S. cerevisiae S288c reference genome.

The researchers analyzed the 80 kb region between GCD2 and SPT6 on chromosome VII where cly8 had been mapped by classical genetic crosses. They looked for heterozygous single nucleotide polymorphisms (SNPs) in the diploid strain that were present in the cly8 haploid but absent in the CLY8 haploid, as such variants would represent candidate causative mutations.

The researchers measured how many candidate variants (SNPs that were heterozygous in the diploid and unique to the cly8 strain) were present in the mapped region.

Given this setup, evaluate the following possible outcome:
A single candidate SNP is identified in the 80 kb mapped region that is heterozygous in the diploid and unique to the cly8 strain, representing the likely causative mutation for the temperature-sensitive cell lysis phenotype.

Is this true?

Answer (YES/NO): NO